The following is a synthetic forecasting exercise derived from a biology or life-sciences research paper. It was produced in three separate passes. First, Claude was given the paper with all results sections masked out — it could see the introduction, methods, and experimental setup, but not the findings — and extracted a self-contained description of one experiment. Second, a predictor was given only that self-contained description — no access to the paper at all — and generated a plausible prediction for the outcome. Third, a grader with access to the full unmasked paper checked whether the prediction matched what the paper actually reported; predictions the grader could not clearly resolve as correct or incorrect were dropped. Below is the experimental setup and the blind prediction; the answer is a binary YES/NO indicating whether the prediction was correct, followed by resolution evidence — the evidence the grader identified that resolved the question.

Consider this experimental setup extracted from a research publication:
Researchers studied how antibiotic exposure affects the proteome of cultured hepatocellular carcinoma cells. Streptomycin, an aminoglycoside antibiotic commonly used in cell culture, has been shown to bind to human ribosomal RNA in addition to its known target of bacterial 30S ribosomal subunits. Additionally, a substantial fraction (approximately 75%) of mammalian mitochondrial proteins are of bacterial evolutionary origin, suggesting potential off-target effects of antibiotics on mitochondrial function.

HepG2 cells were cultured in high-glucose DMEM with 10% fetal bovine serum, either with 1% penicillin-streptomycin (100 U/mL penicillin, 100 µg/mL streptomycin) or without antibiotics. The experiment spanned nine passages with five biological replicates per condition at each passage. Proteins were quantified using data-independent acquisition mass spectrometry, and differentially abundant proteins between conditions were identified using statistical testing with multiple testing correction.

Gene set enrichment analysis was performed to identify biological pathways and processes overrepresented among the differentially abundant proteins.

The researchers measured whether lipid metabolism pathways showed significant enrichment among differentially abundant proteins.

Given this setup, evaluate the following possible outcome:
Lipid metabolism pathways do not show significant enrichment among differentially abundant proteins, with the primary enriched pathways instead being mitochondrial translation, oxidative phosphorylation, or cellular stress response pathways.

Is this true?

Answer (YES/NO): NO